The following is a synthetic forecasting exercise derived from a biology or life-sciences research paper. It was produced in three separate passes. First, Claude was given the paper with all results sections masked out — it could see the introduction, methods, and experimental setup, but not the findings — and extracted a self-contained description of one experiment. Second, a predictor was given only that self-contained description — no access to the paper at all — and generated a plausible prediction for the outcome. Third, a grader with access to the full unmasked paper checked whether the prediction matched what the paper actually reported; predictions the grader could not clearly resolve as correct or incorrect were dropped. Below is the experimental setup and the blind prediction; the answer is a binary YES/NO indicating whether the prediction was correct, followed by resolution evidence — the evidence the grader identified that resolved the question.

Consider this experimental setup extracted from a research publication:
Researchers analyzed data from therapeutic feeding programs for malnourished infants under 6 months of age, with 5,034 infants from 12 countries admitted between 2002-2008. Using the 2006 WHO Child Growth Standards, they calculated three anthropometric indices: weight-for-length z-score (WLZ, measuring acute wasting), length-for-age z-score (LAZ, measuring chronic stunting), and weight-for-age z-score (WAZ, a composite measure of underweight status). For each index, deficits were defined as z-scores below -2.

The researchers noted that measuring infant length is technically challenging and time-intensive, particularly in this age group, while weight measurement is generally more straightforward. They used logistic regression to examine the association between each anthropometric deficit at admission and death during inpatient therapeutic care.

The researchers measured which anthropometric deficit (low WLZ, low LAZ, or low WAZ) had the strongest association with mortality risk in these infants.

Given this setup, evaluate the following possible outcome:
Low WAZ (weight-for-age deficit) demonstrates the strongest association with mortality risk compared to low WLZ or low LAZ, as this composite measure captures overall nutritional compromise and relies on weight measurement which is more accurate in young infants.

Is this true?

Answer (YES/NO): NO